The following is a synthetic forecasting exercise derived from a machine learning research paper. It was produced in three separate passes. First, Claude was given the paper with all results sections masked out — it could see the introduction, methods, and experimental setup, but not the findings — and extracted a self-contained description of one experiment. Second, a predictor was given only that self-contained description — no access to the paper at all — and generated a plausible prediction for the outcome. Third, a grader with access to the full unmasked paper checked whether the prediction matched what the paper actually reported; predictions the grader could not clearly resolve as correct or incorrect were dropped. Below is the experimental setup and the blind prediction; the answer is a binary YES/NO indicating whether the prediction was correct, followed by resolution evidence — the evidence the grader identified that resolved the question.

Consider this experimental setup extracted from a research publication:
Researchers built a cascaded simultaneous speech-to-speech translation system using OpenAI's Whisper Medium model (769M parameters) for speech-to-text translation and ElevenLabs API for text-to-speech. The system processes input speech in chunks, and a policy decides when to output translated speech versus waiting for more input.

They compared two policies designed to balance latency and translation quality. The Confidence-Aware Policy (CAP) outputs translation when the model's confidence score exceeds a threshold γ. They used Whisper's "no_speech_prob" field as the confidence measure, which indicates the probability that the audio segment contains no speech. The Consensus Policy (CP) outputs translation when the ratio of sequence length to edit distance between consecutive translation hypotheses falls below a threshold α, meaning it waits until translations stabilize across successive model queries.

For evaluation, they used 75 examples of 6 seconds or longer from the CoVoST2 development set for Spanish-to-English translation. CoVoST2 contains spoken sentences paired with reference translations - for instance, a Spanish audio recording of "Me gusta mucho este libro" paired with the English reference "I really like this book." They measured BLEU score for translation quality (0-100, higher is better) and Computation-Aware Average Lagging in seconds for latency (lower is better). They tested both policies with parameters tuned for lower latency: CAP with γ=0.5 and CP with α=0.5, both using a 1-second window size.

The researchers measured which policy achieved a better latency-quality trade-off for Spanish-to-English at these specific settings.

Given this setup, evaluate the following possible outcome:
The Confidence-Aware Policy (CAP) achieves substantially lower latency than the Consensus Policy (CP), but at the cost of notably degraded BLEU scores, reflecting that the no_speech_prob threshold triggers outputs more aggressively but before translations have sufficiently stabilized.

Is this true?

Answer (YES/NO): NO